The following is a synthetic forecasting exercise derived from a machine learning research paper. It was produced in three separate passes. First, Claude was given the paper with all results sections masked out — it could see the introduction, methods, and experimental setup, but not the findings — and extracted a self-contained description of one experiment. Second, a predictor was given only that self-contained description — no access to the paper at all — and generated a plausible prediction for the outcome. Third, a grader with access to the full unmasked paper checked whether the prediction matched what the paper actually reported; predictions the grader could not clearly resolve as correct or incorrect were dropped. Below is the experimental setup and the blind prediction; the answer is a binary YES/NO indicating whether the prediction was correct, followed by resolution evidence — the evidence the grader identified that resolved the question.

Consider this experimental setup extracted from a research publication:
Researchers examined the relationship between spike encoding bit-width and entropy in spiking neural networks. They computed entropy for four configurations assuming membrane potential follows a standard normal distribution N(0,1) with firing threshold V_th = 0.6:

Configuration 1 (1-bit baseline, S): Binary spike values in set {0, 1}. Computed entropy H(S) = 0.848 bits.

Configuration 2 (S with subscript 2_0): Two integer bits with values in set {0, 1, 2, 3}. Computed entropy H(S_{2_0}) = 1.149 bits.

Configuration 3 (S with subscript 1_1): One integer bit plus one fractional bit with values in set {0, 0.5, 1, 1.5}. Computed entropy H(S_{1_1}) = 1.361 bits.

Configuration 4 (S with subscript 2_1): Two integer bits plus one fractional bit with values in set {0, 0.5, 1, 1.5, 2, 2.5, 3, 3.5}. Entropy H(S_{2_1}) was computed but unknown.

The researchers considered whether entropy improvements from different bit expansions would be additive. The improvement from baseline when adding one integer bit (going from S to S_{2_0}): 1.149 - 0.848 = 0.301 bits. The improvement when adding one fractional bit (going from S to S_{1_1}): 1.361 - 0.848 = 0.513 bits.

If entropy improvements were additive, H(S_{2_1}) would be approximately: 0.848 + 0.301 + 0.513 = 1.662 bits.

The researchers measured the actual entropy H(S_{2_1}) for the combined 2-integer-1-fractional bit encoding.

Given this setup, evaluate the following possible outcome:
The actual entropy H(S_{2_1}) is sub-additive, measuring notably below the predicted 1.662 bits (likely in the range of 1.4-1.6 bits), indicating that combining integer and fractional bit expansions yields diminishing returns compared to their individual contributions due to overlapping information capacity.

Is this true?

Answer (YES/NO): NO